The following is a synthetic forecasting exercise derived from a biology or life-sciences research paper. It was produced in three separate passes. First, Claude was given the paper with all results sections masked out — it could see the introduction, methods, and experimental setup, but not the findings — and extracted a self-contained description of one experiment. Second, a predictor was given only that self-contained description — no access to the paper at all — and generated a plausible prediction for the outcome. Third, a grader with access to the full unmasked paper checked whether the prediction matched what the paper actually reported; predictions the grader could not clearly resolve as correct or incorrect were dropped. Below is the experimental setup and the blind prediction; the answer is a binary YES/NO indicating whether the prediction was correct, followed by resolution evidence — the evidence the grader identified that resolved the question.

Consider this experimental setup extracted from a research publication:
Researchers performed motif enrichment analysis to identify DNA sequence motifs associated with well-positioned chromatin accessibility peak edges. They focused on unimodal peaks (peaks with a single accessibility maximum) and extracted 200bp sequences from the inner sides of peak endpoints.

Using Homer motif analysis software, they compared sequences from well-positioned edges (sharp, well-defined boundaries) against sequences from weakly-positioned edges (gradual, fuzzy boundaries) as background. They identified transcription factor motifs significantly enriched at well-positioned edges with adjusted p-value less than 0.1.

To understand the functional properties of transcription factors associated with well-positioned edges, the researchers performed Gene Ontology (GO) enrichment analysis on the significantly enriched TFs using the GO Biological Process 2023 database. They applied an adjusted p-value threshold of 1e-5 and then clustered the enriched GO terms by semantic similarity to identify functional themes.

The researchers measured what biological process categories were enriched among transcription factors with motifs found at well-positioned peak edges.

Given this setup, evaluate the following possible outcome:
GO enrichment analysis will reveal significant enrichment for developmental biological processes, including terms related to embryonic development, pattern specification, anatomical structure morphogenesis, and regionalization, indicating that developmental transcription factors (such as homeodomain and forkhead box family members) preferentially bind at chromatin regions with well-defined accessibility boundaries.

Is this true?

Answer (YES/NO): NO